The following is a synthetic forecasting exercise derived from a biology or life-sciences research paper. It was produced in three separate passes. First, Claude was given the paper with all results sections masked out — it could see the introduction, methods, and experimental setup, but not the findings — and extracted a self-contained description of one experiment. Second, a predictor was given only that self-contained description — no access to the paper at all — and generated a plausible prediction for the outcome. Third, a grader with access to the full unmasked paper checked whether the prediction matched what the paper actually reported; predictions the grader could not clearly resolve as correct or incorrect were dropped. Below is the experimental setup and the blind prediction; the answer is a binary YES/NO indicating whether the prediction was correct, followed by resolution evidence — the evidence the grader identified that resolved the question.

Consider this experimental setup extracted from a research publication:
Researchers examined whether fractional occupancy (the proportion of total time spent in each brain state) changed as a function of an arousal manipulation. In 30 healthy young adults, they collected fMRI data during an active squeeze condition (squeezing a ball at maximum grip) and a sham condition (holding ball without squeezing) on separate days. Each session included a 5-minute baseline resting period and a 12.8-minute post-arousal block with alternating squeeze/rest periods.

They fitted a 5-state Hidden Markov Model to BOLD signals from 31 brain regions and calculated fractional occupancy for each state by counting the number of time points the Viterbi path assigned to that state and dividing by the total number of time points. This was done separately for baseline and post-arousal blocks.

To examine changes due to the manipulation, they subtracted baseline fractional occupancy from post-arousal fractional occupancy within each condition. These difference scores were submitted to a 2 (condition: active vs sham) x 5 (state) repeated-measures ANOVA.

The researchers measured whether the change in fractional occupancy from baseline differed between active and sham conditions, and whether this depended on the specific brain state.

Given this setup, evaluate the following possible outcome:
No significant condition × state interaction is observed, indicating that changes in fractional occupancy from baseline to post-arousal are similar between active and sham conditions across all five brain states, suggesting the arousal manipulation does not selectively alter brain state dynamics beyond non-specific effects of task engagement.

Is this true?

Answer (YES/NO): YES